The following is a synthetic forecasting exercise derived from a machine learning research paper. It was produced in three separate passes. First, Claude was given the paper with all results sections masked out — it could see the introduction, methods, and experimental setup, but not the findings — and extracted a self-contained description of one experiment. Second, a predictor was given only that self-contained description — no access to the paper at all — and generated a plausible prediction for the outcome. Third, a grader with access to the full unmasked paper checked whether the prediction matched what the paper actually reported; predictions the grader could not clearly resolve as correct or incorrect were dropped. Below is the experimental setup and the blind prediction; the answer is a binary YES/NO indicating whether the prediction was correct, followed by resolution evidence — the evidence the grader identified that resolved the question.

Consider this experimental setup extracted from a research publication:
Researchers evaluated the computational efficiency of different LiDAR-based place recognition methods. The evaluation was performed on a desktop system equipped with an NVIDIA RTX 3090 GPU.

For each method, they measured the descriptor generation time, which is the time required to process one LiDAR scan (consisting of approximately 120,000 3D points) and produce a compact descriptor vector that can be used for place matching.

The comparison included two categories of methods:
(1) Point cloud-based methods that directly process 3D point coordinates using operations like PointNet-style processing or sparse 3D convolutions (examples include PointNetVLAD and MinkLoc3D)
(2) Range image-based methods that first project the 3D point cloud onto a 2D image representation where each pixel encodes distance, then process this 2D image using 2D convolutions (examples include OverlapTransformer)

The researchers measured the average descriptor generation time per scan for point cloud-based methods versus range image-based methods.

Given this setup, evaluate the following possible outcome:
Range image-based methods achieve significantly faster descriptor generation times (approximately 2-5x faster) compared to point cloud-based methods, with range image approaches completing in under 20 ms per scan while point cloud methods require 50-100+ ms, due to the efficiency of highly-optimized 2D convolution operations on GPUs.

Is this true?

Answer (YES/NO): NO